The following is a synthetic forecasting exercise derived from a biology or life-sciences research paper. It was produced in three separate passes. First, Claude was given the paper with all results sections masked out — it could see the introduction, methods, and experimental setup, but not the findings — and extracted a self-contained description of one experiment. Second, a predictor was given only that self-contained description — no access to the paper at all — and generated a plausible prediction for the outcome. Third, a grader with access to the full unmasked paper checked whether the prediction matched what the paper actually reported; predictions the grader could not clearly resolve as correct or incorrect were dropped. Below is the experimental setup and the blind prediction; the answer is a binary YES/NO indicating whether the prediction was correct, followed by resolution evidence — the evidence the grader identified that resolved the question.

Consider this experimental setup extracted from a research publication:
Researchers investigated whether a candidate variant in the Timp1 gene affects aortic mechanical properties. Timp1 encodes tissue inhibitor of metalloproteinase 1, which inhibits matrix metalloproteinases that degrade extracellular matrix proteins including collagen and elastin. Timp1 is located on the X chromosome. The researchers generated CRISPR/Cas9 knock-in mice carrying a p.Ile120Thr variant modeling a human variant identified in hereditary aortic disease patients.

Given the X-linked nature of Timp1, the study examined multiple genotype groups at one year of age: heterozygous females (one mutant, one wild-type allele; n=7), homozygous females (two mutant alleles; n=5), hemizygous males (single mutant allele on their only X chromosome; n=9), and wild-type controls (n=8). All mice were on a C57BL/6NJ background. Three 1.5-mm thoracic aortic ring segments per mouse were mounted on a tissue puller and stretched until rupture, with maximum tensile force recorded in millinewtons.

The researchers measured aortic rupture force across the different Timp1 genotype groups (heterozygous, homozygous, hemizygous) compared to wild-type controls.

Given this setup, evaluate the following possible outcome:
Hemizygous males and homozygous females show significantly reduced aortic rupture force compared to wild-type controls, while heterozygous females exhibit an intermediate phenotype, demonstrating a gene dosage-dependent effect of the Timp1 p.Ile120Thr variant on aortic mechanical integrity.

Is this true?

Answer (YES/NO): NO